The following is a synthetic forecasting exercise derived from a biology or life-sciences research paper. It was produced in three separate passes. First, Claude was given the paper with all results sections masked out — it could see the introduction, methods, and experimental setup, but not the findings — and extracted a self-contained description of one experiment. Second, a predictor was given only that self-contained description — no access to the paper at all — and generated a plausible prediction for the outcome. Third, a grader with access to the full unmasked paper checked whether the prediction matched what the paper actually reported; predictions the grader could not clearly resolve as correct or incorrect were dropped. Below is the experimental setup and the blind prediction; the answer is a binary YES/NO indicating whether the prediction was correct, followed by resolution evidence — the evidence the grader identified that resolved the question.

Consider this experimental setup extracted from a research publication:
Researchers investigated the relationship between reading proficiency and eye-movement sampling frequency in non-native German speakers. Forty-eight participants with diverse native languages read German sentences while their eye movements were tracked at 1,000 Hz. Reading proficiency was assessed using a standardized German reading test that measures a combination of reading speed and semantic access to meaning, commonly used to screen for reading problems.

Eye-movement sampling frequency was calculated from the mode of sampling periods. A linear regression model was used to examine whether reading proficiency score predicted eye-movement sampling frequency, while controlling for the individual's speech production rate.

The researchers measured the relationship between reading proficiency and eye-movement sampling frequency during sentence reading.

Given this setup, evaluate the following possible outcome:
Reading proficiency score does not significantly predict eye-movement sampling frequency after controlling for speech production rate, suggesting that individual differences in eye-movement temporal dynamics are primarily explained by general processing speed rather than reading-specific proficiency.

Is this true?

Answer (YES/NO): NO